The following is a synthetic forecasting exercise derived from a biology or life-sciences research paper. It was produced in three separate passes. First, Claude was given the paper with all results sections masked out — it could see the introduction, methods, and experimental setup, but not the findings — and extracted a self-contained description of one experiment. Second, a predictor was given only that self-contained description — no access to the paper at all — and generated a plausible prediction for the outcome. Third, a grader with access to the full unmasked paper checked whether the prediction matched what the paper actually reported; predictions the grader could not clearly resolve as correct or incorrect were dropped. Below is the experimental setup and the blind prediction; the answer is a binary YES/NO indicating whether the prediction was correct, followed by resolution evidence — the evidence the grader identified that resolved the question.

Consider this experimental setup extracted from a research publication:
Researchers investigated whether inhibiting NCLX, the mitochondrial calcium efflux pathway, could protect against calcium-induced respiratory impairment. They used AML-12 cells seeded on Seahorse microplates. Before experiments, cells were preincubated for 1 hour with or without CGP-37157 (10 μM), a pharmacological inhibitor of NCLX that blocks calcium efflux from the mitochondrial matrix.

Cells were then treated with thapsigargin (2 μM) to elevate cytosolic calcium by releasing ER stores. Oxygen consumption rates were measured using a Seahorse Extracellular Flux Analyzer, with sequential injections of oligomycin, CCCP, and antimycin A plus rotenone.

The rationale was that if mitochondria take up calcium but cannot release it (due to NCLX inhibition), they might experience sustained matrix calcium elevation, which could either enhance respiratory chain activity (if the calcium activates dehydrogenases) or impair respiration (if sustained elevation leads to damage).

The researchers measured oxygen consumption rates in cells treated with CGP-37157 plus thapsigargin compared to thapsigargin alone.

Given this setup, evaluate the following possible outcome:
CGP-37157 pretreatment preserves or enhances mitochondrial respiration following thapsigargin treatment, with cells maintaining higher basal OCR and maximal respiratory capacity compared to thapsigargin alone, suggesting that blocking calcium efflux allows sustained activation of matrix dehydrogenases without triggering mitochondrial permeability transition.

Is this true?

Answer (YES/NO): NO